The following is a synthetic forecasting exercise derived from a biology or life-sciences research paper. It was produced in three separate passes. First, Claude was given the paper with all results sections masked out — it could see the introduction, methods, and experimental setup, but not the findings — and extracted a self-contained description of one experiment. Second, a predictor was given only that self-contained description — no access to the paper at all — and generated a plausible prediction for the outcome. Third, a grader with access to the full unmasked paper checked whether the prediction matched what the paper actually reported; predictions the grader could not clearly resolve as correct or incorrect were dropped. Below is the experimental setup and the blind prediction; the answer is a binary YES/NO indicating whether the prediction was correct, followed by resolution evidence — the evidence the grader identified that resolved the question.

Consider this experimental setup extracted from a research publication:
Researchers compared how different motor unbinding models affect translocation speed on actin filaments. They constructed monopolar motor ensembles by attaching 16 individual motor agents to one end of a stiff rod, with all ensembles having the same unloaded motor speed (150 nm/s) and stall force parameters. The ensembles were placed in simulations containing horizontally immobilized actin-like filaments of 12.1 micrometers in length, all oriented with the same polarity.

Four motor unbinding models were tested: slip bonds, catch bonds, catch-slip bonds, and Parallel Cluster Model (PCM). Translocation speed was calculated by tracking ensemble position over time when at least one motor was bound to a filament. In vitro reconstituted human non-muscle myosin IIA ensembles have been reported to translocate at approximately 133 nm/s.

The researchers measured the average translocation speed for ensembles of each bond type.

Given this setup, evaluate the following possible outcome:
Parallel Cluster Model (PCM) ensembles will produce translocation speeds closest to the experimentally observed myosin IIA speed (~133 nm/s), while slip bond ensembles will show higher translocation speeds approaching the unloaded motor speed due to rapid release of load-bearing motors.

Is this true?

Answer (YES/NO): NO